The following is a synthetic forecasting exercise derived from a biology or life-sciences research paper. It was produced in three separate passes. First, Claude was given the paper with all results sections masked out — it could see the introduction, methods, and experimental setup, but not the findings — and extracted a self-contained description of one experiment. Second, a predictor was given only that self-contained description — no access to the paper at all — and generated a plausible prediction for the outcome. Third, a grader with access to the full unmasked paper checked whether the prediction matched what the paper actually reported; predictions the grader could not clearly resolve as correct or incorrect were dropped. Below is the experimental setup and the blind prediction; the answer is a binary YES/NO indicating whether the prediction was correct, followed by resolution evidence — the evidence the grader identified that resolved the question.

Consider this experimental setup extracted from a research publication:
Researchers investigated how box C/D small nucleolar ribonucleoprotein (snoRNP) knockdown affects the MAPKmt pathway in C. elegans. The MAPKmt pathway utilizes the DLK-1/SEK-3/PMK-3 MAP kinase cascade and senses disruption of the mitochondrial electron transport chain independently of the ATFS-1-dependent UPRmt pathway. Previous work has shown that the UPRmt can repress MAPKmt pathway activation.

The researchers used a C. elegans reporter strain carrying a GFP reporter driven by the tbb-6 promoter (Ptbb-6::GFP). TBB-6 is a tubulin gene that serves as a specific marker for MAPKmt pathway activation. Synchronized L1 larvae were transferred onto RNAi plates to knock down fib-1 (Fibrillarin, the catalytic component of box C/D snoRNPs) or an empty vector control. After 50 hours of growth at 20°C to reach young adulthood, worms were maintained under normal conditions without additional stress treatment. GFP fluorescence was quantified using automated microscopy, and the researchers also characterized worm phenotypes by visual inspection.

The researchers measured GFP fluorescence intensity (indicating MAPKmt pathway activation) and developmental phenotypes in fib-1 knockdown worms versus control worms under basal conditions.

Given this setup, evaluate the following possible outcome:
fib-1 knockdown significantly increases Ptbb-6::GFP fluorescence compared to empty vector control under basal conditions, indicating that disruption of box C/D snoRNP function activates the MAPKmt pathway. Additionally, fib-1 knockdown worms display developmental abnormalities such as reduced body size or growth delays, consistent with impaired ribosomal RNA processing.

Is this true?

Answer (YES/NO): YES